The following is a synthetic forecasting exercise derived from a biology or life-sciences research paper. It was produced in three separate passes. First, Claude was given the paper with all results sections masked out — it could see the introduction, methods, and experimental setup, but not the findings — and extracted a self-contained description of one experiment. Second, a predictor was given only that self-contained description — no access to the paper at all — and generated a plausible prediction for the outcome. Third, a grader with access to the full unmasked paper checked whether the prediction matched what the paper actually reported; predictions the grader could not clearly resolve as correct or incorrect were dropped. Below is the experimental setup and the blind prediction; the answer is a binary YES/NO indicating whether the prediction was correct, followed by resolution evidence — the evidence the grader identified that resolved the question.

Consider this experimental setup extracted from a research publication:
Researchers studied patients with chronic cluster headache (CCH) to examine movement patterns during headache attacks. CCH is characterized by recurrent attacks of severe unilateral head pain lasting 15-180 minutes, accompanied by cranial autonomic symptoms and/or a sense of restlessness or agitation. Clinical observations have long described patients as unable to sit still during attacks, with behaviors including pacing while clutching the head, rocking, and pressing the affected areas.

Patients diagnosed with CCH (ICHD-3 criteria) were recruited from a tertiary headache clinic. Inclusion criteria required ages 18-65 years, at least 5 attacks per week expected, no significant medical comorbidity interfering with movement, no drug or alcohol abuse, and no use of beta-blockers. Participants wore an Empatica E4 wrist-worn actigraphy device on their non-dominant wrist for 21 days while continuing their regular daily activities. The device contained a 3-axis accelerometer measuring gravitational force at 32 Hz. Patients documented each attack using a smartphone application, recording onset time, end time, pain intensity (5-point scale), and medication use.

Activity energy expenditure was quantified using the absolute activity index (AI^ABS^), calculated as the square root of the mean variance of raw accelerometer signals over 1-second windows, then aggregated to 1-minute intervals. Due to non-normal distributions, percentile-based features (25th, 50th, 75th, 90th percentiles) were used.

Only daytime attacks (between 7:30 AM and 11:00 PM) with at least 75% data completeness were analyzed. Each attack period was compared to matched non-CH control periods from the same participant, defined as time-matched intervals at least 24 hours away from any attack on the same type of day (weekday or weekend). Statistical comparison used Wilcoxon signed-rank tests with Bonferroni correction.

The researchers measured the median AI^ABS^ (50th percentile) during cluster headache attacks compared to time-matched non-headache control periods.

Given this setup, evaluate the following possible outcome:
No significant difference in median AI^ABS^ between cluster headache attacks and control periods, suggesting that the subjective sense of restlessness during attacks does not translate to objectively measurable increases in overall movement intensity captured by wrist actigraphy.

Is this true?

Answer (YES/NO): YES